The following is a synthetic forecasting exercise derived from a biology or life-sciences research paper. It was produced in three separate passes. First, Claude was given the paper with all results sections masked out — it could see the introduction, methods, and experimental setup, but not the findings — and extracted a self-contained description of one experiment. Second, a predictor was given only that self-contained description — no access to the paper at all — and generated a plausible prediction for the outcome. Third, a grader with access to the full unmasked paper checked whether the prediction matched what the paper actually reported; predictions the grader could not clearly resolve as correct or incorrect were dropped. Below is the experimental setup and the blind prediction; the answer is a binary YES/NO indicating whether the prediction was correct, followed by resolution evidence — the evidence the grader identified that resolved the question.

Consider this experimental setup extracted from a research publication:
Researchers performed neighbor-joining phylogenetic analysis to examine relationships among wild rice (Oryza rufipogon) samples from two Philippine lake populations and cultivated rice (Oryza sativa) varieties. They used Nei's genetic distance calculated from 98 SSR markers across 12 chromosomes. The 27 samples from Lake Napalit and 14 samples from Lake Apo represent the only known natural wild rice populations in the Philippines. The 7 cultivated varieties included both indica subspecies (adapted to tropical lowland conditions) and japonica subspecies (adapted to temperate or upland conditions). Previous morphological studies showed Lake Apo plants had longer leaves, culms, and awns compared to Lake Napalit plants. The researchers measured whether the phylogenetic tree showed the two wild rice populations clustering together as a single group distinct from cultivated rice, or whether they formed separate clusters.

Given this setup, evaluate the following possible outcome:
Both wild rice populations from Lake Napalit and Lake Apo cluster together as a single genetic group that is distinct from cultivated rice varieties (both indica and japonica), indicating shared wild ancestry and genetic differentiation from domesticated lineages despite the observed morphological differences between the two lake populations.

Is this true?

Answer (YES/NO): YES